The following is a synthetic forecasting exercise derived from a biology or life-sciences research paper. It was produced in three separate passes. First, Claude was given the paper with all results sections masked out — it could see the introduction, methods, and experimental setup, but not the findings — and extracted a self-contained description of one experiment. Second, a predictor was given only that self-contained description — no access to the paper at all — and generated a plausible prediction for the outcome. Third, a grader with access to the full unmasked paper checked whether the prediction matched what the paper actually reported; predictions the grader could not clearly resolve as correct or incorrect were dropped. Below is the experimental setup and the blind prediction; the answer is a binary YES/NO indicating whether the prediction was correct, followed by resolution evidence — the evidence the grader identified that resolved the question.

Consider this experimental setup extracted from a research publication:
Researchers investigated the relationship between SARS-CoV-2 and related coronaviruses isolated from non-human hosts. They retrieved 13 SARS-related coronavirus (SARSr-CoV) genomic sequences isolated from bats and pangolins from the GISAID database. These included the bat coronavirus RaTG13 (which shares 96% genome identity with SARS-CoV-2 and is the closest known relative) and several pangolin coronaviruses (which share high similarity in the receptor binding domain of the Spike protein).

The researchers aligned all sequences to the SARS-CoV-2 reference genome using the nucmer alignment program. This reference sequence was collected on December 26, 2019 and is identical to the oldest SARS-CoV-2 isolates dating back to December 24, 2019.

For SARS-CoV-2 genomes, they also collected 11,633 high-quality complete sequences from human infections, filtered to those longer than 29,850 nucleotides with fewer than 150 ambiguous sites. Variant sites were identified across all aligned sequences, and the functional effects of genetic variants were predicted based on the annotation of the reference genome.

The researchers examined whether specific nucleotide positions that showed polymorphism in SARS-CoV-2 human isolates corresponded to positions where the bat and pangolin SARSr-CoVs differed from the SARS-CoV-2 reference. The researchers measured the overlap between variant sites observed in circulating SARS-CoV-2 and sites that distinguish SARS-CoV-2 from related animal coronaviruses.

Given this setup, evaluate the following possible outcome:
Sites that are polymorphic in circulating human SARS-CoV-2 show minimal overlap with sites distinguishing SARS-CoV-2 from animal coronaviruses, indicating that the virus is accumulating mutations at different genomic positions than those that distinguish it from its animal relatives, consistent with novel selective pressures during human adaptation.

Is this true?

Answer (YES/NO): NO